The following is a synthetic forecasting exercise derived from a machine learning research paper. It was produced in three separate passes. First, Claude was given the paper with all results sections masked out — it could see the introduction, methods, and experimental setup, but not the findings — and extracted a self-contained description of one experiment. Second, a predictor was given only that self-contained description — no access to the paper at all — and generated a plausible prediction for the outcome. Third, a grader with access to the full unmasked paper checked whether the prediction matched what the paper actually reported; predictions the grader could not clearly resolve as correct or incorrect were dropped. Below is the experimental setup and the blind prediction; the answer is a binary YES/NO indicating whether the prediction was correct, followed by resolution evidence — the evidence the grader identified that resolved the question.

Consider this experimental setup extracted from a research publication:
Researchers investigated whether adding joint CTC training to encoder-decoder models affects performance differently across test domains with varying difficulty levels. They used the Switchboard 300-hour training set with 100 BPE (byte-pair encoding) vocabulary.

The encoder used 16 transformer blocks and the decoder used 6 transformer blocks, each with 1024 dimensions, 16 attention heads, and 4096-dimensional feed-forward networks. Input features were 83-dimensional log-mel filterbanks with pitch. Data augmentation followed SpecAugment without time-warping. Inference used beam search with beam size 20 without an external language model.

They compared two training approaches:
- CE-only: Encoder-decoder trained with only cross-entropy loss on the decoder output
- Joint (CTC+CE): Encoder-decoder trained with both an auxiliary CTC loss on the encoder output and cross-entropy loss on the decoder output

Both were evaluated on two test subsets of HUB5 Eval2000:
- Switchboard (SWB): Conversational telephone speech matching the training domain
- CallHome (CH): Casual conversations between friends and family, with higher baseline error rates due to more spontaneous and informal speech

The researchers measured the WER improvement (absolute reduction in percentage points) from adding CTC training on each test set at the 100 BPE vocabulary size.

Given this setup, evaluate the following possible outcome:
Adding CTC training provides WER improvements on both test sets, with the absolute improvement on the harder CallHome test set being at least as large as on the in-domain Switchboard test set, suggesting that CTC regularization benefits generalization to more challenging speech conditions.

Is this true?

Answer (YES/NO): YES